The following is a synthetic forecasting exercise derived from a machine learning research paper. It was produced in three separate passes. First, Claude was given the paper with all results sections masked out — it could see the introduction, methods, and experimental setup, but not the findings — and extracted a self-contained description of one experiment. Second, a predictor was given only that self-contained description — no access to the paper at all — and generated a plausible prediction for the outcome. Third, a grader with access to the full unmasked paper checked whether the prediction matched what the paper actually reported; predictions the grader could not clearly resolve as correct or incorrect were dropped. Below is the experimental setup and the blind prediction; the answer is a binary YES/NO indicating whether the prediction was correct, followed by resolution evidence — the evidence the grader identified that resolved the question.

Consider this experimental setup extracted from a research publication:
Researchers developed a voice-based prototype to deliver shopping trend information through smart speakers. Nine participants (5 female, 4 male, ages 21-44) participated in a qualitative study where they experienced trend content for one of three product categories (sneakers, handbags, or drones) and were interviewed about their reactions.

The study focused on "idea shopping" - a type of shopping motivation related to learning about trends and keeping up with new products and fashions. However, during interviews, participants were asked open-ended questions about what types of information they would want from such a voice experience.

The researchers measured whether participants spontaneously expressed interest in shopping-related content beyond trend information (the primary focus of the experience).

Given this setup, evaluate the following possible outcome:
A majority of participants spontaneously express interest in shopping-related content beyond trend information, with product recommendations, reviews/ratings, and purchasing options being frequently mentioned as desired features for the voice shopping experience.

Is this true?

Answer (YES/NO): NO